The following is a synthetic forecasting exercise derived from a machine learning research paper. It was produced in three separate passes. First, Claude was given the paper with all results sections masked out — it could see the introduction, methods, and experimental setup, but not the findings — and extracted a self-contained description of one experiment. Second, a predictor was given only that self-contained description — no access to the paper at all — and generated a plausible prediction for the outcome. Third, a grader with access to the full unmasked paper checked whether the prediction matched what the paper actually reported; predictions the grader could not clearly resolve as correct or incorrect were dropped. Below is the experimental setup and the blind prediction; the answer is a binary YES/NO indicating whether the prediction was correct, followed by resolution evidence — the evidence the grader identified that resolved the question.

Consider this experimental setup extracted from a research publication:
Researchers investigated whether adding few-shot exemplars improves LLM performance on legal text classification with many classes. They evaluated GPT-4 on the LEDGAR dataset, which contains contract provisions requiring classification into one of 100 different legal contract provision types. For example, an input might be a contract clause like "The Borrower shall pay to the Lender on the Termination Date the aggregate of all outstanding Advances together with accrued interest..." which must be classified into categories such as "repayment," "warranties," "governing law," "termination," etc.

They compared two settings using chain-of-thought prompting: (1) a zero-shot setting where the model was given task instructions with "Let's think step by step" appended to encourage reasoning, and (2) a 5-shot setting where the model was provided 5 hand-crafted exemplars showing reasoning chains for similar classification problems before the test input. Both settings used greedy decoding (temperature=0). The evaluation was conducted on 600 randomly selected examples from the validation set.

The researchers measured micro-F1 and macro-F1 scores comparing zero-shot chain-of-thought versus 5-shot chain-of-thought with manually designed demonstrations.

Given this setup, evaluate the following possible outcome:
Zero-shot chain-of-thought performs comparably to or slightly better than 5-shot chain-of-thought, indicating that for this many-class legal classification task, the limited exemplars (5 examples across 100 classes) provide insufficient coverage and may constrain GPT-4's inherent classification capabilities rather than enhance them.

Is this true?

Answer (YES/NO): NO